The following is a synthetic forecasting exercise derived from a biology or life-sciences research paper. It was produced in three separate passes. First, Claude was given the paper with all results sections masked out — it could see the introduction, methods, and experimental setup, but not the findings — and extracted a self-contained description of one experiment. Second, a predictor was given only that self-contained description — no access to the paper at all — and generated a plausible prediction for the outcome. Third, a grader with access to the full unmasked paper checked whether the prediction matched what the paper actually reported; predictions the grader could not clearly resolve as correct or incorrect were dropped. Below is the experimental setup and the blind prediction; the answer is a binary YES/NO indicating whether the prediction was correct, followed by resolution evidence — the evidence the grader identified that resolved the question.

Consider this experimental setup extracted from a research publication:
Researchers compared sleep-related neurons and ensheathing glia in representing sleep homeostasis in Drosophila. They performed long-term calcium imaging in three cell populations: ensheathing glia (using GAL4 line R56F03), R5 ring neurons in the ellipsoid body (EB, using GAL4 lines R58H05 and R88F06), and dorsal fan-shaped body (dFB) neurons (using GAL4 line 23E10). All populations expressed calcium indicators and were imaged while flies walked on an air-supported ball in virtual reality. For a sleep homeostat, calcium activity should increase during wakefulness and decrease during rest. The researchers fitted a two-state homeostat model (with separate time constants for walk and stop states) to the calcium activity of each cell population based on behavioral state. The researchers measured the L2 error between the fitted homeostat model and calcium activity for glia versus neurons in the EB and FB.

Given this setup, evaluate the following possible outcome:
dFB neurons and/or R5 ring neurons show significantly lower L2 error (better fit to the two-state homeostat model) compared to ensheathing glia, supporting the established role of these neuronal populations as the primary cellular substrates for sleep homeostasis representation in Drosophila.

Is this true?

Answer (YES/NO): NO